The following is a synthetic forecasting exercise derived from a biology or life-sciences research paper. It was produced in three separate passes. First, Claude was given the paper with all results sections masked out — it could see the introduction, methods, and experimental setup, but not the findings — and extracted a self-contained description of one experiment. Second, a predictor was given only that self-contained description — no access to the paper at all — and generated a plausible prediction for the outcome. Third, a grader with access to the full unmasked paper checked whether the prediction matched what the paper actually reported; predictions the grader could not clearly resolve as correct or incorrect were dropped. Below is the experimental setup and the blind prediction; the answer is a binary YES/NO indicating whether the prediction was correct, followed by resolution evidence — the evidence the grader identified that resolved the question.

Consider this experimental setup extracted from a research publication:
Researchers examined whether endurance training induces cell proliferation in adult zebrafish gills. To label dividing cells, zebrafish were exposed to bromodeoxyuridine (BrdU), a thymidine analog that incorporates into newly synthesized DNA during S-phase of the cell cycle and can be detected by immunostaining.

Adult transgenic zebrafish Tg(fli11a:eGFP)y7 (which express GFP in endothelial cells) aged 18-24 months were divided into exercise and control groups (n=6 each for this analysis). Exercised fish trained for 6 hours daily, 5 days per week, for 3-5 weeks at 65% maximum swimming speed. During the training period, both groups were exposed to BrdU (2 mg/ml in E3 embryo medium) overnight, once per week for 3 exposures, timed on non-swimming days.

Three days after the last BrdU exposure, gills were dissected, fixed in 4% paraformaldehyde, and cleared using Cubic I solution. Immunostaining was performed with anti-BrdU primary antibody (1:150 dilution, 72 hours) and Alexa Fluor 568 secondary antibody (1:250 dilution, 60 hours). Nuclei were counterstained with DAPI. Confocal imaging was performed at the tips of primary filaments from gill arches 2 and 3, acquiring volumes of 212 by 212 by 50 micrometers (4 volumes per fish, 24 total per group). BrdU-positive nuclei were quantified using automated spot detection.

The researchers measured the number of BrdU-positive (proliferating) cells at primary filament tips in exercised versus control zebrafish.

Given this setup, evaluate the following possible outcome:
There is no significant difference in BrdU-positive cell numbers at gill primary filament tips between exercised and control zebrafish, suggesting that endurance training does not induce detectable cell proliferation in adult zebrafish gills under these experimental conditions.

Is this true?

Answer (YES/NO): NO